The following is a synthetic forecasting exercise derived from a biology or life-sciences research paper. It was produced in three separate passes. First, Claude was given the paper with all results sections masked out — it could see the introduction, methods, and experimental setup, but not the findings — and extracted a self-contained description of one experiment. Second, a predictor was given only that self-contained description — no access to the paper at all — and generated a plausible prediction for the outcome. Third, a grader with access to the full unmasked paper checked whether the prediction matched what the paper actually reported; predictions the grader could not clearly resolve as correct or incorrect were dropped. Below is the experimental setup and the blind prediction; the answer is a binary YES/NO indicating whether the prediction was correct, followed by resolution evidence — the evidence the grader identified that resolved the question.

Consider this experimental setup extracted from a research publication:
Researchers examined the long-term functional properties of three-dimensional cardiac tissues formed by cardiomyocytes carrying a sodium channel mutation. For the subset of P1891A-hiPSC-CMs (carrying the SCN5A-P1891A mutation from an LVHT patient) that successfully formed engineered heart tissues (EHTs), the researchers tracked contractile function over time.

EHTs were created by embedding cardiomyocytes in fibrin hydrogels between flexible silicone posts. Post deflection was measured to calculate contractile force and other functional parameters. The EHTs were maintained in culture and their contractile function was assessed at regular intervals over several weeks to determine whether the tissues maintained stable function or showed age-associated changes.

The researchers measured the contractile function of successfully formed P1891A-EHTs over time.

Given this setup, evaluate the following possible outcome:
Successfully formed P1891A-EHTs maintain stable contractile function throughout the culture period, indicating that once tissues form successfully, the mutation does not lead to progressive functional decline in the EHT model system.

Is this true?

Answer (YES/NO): NO